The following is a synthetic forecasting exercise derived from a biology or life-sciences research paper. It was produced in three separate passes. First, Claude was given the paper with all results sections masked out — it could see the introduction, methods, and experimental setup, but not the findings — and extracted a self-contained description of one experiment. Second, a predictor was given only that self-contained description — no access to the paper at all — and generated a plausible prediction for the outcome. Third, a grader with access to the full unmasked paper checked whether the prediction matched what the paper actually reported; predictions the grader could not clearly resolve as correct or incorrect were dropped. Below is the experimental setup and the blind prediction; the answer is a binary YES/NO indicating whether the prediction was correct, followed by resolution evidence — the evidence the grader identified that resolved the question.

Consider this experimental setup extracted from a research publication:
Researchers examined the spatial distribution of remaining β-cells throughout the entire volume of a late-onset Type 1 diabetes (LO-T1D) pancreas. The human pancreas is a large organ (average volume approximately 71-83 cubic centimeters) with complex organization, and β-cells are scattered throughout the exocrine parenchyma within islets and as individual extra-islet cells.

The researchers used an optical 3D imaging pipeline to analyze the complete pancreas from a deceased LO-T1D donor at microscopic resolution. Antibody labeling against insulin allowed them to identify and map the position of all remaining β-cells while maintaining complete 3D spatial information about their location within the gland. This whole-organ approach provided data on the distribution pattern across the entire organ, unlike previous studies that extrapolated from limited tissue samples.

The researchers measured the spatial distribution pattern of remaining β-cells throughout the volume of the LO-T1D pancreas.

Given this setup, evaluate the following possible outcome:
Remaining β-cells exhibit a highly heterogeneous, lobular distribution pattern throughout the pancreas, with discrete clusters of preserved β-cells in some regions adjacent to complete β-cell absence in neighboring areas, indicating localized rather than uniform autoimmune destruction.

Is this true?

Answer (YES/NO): NO